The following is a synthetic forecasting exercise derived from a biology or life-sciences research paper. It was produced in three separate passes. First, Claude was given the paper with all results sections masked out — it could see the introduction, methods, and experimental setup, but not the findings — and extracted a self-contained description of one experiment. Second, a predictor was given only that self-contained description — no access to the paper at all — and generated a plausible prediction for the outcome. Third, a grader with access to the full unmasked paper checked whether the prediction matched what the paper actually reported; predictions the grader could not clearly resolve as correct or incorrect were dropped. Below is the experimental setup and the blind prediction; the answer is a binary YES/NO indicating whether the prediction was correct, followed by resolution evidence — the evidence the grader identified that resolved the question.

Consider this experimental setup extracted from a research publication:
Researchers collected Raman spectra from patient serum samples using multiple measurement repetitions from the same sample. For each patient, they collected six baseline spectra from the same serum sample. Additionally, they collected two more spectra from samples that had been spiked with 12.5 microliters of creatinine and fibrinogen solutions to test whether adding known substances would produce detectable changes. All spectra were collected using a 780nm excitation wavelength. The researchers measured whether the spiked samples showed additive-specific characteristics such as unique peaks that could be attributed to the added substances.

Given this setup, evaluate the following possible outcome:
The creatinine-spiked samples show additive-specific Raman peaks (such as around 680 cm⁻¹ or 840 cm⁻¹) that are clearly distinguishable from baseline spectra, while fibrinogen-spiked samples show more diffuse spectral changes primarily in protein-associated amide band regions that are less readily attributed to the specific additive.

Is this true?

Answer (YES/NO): NO